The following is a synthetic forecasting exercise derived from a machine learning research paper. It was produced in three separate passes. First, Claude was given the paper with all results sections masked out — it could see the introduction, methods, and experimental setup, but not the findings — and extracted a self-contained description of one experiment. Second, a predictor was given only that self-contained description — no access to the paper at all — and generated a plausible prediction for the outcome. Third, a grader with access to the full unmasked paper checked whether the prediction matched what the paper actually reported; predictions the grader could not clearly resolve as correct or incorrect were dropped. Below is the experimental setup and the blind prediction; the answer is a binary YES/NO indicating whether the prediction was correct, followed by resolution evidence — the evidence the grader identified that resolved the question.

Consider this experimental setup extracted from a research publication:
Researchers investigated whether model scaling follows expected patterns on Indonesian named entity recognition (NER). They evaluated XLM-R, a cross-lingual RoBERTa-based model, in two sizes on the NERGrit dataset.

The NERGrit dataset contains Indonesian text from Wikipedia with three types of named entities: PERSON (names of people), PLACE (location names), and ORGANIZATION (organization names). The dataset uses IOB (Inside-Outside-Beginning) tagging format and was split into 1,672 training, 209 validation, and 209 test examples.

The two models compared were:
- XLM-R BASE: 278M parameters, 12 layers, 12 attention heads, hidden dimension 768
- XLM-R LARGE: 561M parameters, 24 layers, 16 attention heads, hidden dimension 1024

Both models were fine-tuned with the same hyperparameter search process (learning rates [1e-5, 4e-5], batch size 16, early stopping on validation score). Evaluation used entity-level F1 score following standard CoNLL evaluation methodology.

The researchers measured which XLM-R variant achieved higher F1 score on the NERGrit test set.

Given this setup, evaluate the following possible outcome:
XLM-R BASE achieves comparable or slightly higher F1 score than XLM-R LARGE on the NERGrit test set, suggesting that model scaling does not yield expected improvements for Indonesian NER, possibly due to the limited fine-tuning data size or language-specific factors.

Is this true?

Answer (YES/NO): YES